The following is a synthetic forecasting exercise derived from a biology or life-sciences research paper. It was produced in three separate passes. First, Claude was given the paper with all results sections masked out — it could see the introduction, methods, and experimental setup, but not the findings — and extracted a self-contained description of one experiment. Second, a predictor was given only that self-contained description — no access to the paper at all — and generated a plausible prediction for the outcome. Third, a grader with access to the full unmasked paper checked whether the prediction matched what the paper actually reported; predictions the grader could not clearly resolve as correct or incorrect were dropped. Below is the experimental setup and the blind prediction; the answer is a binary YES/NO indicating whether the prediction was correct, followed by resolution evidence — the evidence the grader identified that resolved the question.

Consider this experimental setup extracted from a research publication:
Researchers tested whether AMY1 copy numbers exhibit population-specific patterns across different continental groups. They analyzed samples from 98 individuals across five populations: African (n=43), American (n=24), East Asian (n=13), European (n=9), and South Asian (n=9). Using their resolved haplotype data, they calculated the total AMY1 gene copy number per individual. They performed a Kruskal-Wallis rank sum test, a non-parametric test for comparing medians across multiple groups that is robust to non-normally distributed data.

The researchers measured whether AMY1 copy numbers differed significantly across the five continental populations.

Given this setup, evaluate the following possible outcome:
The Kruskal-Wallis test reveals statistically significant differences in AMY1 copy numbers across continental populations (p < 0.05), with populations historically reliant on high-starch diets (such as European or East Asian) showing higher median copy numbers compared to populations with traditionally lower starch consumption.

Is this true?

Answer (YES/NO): NO